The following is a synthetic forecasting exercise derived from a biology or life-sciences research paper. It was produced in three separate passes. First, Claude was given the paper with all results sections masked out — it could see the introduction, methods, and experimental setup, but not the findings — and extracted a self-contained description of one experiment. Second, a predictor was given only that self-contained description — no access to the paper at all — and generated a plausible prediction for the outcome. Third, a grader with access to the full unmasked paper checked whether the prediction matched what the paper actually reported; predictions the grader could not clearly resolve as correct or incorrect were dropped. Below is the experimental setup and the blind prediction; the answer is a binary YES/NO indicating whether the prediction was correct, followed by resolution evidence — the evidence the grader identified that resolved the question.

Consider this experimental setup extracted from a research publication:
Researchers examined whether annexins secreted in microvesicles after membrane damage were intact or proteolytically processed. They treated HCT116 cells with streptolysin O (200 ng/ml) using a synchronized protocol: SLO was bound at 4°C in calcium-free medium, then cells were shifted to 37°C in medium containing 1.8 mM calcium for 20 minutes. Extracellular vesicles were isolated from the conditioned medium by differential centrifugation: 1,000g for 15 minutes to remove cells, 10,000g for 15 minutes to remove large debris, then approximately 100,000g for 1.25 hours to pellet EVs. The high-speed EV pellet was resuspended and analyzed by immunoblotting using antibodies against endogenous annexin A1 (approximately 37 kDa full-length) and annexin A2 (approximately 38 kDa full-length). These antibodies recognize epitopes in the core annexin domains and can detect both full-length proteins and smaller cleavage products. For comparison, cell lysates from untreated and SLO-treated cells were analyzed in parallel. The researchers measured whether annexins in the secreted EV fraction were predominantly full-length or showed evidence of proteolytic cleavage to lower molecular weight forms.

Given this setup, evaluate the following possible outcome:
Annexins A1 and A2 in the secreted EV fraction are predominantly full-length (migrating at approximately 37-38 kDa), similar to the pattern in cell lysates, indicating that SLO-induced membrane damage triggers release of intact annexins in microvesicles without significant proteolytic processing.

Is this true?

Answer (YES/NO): NO